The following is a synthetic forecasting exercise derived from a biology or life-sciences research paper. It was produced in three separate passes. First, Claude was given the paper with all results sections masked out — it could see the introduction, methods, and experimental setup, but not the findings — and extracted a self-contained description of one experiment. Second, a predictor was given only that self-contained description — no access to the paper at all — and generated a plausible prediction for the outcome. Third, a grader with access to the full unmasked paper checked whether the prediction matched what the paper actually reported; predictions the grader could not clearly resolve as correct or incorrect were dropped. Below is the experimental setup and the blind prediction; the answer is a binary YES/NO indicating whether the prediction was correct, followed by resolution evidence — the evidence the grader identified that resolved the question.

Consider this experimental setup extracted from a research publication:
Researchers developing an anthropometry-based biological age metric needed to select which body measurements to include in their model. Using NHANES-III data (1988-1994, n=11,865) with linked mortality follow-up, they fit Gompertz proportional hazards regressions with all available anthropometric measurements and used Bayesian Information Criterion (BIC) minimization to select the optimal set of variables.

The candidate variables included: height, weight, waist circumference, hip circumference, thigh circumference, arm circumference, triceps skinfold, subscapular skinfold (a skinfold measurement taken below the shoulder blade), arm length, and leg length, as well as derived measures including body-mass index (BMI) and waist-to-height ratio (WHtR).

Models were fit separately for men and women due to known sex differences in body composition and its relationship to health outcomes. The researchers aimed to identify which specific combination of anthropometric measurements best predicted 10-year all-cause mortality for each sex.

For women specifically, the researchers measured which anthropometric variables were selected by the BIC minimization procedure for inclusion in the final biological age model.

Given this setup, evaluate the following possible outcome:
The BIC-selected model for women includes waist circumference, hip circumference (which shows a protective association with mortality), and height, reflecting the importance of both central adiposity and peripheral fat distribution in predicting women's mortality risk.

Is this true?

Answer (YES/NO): NO